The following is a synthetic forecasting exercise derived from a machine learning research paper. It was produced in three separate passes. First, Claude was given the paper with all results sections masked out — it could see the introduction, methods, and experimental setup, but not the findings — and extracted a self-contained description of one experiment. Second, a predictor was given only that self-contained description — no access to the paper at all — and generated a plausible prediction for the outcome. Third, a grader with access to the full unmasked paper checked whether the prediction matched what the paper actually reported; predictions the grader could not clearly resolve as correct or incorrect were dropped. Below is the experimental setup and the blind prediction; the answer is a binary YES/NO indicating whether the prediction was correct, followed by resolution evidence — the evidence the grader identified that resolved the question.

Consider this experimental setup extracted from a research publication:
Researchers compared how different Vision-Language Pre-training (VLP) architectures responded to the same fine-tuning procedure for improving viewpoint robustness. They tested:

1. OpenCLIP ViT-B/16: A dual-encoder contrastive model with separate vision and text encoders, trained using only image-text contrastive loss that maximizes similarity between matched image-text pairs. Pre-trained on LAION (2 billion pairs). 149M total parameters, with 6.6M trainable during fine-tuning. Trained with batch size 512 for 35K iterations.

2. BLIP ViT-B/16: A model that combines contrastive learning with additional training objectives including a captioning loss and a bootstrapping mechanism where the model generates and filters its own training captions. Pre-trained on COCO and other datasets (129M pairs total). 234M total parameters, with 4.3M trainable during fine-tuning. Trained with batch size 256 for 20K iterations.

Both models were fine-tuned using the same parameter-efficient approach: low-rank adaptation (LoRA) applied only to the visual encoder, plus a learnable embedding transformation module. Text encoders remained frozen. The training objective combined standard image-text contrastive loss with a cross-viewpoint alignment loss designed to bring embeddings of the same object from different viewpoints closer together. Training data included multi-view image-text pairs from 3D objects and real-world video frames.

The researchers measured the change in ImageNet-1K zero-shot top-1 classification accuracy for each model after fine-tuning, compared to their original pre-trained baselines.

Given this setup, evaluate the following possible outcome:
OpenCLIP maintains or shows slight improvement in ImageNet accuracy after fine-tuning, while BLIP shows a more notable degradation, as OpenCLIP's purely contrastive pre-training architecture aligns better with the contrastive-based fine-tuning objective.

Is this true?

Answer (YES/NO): NO